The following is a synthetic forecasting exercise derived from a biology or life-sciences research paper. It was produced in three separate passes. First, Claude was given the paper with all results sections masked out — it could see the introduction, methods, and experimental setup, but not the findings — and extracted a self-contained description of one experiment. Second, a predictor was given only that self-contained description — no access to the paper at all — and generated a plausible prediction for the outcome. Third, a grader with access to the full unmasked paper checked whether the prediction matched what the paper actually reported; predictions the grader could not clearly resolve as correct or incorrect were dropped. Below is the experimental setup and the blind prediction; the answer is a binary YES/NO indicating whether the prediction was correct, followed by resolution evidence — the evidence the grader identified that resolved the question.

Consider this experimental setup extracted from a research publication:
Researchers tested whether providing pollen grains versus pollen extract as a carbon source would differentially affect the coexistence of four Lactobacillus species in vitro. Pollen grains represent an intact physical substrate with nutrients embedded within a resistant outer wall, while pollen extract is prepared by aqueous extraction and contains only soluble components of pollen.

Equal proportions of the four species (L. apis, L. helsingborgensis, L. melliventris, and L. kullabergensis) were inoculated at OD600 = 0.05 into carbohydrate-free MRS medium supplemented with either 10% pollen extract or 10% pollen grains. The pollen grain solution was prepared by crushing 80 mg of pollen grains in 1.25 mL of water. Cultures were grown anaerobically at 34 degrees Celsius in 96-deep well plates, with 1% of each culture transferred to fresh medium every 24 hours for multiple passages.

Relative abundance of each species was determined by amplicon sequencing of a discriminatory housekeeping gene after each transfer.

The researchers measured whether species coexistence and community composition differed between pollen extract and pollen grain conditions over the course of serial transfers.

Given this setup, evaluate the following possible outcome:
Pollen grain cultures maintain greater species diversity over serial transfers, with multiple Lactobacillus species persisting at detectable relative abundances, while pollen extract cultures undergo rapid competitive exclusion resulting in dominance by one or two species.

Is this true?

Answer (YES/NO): NO